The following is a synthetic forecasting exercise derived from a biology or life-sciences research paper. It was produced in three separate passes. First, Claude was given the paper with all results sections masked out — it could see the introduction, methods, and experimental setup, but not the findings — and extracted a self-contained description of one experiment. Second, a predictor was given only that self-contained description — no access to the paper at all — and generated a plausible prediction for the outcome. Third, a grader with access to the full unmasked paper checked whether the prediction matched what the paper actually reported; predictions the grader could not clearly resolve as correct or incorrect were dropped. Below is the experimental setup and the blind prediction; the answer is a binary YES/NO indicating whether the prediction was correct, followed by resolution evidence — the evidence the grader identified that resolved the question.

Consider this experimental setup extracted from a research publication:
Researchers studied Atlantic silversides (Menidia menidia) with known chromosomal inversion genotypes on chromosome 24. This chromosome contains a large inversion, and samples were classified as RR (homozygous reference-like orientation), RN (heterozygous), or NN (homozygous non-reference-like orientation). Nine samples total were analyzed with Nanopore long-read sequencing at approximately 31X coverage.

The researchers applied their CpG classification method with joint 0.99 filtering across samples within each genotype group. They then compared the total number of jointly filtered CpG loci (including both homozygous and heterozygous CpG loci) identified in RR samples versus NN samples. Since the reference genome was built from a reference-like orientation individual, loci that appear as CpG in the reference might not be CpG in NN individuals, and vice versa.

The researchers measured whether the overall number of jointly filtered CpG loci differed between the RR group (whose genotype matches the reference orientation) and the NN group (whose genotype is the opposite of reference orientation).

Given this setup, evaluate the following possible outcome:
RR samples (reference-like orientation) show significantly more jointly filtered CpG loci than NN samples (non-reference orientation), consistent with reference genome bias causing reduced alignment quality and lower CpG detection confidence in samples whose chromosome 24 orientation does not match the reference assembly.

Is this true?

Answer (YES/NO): NO